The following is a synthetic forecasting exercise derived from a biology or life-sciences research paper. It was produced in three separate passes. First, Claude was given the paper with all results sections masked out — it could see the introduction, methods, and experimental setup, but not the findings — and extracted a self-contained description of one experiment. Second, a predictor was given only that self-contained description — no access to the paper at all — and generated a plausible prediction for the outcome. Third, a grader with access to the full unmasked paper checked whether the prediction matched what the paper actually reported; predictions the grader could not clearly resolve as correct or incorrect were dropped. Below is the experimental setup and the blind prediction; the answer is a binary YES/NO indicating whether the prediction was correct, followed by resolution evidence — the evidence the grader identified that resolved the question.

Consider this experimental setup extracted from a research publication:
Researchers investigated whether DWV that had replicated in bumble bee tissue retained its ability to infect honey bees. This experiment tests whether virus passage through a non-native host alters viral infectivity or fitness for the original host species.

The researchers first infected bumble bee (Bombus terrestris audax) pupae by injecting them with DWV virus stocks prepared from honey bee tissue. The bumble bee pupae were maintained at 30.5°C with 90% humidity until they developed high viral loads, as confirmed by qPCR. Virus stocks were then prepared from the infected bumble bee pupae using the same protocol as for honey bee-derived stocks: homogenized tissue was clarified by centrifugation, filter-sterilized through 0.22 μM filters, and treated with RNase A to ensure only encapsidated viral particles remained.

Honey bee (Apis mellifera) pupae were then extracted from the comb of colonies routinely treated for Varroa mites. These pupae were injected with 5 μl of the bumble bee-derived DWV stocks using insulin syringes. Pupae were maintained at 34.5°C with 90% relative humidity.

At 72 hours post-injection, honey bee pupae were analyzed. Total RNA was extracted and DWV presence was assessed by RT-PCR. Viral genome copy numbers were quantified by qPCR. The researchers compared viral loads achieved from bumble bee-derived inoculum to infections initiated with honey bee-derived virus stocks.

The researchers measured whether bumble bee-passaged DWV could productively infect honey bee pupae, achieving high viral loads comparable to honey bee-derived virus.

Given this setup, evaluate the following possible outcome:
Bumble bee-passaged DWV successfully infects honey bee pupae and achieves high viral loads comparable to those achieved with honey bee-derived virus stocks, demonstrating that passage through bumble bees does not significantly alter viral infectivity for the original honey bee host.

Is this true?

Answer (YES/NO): YES